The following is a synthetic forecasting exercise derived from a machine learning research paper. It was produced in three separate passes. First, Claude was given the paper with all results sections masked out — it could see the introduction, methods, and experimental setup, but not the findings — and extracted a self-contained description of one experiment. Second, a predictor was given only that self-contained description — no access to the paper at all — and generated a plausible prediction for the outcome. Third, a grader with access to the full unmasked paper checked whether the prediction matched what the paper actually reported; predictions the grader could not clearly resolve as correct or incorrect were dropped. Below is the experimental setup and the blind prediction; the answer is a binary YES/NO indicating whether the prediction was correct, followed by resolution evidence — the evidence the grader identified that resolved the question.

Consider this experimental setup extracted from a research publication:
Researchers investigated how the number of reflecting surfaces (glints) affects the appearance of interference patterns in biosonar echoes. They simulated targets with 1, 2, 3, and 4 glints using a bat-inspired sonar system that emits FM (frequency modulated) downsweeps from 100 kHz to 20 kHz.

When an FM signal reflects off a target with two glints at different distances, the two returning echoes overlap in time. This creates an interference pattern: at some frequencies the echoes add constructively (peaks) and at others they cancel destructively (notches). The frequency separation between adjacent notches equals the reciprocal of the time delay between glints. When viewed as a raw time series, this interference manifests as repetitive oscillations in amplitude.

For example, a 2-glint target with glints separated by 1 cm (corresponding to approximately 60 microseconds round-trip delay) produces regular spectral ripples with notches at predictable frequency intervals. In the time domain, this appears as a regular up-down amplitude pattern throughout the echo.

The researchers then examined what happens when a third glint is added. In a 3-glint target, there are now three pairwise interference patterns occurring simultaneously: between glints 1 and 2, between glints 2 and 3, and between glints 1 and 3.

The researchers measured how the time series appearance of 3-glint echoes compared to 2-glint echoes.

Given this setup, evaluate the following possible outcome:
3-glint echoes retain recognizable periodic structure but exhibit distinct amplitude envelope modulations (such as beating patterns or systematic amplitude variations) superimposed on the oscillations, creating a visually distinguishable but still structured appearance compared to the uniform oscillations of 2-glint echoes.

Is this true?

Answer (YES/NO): NO